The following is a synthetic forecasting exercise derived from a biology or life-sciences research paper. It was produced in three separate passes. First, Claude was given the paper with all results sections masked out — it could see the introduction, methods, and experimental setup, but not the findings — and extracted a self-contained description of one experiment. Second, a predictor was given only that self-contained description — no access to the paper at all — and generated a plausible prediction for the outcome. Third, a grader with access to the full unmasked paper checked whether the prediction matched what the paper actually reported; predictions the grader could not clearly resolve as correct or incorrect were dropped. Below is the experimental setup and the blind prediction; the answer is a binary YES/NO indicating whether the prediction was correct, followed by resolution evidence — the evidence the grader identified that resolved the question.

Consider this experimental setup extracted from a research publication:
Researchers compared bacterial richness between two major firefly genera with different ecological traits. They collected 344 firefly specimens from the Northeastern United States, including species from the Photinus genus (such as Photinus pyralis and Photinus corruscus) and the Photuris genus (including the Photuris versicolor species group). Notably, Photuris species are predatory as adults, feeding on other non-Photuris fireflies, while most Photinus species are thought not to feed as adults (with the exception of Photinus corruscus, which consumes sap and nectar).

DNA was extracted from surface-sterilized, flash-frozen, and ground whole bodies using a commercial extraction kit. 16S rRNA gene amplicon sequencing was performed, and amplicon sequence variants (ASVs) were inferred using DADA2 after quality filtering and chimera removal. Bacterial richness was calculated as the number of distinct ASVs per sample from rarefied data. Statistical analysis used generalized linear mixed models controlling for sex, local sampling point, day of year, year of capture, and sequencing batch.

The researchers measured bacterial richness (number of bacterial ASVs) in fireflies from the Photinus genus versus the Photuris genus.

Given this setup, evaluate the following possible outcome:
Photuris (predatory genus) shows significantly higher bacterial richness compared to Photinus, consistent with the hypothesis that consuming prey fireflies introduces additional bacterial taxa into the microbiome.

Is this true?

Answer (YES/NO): NO